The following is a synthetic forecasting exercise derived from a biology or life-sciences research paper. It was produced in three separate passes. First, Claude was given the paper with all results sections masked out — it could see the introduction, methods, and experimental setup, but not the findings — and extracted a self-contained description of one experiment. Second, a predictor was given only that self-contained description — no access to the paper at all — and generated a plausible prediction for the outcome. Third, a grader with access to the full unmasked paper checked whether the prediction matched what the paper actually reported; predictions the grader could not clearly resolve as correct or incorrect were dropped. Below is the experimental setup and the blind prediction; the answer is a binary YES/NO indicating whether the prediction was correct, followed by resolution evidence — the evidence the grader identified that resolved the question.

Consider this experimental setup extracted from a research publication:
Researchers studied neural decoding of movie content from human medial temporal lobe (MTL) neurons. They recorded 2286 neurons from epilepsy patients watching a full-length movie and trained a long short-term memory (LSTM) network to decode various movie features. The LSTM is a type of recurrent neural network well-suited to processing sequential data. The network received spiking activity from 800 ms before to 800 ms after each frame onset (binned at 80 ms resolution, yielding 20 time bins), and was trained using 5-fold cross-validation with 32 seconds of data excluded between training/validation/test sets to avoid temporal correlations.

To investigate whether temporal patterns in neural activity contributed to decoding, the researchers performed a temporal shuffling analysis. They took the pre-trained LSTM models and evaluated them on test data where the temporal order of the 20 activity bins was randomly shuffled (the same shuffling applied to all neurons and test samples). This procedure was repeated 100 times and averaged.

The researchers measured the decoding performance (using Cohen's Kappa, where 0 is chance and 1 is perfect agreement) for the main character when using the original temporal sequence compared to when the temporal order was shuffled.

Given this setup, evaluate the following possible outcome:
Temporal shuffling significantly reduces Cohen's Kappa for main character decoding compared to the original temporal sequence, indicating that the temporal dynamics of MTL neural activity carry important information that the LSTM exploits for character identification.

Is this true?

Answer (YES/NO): NO